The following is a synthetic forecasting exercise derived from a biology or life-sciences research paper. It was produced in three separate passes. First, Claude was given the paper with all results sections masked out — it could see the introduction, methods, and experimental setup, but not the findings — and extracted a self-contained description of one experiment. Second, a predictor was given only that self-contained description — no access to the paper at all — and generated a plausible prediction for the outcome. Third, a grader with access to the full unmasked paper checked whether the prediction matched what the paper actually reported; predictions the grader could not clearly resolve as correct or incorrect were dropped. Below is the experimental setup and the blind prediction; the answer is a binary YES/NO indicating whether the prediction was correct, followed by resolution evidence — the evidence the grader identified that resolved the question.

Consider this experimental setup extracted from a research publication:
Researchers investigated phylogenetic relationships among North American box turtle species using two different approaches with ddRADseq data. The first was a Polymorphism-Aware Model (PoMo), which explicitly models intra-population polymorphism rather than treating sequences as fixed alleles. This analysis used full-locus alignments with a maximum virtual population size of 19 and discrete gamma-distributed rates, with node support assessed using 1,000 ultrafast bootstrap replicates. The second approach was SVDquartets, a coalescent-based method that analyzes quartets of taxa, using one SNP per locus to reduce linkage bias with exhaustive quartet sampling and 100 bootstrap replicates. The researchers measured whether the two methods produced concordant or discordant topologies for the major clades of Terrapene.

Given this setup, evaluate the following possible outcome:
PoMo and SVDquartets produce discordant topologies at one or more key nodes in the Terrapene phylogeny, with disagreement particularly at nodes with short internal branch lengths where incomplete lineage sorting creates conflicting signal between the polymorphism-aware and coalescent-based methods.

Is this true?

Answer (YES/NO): YES